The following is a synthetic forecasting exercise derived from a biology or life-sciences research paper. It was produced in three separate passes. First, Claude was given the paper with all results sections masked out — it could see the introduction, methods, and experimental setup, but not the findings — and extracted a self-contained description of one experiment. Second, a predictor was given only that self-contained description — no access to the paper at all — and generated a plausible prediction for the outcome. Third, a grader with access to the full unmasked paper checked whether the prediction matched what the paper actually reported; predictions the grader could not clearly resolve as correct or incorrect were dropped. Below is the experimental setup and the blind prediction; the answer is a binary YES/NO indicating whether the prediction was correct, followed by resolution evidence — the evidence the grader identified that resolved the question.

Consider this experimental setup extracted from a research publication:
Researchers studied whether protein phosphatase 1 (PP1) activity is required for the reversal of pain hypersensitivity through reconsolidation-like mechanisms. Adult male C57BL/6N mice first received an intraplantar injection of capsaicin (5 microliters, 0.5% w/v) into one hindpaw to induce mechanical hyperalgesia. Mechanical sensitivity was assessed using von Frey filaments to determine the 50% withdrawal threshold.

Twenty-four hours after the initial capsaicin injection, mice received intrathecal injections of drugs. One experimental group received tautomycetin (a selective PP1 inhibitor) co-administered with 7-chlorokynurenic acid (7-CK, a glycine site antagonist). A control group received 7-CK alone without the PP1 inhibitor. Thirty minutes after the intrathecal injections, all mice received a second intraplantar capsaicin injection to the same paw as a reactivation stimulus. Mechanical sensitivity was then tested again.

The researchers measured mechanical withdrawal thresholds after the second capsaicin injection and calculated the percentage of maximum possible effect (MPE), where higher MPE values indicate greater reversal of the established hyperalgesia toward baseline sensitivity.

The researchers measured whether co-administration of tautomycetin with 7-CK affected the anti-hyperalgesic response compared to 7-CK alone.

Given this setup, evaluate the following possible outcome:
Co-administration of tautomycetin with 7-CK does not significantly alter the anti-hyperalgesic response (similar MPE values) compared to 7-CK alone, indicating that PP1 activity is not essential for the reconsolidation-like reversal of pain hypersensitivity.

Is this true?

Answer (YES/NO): NO